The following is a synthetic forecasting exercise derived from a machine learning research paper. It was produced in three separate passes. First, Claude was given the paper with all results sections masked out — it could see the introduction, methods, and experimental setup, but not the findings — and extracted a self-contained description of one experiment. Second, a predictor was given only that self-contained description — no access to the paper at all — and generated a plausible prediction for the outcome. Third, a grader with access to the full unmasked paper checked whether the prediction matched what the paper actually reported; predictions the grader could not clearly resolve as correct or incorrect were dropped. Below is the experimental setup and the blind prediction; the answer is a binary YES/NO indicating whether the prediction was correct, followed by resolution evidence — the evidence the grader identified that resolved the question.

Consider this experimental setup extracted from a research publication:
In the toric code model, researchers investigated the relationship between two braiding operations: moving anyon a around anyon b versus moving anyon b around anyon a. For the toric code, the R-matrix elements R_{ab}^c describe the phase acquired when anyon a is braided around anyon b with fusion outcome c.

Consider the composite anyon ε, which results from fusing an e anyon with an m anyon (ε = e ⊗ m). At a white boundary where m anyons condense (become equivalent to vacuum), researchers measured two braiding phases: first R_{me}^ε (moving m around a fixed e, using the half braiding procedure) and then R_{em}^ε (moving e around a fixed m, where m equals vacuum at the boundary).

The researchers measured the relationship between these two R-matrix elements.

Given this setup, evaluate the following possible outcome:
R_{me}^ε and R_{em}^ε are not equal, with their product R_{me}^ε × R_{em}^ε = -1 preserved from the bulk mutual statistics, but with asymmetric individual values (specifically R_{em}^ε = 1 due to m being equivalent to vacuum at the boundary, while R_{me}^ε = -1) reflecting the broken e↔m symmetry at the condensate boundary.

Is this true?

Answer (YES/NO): YES